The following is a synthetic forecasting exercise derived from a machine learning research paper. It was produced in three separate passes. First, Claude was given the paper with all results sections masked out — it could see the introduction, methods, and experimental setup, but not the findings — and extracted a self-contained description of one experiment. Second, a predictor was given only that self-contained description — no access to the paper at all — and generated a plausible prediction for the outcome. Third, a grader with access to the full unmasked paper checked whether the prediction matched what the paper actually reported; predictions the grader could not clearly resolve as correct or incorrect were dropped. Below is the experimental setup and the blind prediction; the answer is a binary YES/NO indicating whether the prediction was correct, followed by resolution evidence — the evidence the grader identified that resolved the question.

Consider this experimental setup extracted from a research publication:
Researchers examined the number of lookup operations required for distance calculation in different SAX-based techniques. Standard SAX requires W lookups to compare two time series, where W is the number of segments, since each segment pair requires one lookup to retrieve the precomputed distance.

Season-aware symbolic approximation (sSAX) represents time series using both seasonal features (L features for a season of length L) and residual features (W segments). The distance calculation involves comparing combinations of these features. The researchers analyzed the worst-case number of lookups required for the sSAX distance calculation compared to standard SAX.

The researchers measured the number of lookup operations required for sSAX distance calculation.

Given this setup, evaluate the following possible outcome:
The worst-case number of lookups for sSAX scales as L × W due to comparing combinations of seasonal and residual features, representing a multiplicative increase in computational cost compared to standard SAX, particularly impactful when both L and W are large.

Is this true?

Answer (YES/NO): YES